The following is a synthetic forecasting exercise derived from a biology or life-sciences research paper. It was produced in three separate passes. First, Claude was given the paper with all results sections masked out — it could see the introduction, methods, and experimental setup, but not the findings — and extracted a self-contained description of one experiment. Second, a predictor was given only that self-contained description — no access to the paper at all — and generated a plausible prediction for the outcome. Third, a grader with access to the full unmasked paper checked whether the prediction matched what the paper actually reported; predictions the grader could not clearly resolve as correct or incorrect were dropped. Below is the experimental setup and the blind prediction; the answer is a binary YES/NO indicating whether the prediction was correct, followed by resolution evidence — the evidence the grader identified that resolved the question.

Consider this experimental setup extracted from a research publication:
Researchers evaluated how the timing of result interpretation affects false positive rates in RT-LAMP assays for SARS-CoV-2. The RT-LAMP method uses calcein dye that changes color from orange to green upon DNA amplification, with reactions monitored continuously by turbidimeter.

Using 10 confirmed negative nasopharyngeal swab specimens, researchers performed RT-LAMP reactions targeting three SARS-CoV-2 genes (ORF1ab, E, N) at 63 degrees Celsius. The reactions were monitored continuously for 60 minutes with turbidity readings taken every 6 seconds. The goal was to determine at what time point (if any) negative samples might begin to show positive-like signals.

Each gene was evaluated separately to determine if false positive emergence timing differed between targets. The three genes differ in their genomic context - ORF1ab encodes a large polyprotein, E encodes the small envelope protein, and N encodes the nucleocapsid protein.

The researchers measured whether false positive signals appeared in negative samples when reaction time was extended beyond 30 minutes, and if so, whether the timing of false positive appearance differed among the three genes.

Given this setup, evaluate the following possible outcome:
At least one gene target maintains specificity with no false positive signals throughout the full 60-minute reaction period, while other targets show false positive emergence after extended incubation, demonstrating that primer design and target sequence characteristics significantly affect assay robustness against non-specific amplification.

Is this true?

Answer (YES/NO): NO